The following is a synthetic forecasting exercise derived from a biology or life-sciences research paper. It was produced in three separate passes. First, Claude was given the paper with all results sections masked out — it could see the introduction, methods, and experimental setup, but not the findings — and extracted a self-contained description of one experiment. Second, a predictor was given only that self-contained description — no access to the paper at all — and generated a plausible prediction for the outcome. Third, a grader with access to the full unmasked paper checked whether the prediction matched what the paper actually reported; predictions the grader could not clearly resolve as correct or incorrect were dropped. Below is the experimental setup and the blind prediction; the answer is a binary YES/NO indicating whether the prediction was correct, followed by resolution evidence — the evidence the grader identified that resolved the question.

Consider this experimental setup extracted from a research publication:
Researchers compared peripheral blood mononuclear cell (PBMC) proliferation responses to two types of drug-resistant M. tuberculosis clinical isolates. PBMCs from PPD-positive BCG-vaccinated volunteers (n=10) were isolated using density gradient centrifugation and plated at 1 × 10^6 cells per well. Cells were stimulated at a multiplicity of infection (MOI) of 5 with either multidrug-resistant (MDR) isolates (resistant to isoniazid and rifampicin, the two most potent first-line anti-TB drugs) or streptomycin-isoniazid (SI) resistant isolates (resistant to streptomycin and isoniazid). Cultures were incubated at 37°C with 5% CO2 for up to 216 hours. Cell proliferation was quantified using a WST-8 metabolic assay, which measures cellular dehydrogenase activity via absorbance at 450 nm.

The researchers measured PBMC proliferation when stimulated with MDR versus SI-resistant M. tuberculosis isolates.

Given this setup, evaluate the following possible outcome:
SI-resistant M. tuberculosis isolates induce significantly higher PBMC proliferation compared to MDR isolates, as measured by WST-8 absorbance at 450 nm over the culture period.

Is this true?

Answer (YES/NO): YES